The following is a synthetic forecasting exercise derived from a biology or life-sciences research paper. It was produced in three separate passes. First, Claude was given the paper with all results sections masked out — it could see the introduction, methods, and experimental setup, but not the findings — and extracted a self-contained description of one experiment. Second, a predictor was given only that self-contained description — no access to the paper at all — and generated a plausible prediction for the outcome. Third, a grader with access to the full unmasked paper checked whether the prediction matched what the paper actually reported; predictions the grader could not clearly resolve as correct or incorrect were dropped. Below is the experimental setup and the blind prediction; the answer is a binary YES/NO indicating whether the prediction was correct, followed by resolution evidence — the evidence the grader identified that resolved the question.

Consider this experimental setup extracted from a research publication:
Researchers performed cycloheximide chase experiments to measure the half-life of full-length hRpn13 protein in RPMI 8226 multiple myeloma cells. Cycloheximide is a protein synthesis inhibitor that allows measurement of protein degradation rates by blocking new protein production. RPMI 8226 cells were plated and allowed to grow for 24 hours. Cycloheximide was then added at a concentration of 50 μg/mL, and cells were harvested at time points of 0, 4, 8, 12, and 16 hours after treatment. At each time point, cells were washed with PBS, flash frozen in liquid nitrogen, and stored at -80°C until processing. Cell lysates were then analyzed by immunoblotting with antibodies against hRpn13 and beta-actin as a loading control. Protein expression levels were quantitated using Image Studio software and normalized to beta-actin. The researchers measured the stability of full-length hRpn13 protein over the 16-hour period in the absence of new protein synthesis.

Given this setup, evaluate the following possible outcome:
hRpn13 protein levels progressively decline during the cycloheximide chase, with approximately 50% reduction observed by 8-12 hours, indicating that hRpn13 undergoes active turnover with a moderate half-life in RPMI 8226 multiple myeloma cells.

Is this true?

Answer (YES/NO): NO